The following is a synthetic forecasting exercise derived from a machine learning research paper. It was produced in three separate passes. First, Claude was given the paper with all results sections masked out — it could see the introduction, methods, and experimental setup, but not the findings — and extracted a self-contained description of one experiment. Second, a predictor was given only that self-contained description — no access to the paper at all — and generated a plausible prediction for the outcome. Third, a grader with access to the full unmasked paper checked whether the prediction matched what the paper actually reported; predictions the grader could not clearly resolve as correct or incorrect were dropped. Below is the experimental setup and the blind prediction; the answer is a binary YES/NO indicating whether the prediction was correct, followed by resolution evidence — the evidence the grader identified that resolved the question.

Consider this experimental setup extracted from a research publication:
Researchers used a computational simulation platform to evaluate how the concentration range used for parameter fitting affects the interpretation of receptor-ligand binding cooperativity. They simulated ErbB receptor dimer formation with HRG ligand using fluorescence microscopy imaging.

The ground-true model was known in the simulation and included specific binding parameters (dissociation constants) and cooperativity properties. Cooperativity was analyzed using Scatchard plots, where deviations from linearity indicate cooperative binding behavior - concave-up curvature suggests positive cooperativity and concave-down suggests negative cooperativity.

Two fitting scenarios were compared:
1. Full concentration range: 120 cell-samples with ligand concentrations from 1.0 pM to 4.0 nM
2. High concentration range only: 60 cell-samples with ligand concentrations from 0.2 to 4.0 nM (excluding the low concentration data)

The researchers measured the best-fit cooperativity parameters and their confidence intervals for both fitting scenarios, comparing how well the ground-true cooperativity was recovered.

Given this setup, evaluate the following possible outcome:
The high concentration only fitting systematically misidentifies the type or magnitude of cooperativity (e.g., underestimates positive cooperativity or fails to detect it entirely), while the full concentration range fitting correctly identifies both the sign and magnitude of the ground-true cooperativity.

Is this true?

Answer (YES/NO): NO